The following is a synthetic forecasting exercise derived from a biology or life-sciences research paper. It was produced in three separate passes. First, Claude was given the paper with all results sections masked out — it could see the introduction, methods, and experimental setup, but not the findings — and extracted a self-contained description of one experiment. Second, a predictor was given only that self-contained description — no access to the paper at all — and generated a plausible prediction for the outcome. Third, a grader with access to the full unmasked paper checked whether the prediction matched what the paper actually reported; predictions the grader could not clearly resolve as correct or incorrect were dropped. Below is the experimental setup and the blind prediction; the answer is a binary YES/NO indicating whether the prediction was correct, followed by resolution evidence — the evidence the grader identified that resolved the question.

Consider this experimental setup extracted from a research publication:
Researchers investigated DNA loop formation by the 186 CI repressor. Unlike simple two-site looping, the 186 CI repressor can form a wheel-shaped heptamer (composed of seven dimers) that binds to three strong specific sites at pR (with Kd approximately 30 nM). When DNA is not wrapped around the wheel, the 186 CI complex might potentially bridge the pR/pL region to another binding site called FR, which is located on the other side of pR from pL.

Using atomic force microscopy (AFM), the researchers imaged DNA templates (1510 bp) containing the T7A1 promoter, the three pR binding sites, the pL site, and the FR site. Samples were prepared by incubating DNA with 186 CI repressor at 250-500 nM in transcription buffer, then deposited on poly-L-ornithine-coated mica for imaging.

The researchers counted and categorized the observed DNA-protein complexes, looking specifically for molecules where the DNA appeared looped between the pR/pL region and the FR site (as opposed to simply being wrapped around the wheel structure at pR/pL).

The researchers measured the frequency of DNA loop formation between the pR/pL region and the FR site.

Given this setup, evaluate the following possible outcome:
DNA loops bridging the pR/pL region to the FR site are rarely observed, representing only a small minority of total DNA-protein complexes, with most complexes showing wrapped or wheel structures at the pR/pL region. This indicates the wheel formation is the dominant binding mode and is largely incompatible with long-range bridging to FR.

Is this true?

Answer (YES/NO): NO